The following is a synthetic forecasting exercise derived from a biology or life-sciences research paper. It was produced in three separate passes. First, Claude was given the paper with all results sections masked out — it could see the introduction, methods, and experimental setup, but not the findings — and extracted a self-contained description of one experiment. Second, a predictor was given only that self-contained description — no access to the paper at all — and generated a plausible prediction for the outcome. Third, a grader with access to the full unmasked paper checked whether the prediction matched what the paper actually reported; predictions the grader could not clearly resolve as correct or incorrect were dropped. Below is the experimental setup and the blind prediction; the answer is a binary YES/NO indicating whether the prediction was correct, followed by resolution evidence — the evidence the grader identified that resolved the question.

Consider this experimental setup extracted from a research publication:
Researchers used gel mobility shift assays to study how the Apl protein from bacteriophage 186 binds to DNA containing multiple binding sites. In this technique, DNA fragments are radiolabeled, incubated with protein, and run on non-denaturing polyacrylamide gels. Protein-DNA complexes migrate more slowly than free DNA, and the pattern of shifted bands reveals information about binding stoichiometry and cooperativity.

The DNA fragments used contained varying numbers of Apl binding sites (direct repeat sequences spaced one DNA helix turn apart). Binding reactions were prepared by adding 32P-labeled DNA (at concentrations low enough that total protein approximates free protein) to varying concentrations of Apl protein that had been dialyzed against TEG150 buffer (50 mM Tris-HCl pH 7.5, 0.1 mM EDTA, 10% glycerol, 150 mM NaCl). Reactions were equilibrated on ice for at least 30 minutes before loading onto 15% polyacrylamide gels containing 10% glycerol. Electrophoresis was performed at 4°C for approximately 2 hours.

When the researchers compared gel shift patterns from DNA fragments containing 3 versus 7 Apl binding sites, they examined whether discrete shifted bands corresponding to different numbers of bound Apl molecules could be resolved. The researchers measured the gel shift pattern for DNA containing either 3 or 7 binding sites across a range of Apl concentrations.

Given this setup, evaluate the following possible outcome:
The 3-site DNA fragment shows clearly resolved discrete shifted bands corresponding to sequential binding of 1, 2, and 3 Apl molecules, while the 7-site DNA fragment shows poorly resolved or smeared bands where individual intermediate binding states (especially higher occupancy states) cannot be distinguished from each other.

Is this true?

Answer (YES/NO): NO